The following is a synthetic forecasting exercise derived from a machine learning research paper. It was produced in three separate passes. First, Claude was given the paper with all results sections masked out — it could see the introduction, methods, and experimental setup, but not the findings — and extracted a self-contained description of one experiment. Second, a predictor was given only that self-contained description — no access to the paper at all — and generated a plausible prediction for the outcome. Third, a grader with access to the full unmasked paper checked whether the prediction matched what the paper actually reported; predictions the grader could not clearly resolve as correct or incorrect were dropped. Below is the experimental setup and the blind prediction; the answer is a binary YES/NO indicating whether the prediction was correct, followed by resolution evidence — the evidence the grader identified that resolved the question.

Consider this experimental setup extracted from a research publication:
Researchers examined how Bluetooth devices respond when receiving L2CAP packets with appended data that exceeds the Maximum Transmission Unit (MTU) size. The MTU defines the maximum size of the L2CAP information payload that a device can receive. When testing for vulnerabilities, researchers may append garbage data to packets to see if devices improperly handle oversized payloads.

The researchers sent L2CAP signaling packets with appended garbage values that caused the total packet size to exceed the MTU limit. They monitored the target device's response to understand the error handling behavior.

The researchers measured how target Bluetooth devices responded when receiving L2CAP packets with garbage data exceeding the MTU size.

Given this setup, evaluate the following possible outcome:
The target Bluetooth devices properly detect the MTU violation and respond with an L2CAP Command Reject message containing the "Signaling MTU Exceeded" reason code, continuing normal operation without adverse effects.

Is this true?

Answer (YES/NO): YES